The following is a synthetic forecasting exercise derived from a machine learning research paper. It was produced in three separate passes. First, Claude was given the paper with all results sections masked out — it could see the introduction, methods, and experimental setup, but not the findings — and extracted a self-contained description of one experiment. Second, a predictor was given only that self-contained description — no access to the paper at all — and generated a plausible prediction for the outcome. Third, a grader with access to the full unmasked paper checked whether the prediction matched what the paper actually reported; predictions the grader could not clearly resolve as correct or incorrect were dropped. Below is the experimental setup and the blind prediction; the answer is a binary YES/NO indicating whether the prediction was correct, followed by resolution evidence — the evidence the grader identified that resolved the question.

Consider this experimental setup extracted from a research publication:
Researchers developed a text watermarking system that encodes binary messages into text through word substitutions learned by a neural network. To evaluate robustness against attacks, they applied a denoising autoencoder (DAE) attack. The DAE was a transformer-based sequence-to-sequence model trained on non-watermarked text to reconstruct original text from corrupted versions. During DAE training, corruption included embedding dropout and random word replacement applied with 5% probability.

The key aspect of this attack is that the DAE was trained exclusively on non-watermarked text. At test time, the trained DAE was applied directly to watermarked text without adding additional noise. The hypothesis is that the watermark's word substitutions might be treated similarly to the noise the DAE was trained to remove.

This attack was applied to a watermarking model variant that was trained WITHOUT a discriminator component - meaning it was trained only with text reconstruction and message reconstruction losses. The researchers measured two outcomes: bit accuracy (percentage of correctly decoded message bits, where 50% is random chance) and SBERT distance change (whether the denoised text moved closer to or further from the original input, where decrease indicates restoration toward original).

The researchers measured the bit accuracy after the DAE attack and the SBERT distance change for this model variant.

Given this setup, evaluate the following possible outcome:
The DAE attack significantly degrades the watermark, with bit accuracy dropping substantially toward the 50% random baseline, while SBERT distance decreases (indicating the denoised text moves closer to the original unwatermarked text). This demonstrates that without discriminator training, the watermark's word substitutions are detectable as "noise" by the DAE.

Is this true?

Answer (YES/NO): YES